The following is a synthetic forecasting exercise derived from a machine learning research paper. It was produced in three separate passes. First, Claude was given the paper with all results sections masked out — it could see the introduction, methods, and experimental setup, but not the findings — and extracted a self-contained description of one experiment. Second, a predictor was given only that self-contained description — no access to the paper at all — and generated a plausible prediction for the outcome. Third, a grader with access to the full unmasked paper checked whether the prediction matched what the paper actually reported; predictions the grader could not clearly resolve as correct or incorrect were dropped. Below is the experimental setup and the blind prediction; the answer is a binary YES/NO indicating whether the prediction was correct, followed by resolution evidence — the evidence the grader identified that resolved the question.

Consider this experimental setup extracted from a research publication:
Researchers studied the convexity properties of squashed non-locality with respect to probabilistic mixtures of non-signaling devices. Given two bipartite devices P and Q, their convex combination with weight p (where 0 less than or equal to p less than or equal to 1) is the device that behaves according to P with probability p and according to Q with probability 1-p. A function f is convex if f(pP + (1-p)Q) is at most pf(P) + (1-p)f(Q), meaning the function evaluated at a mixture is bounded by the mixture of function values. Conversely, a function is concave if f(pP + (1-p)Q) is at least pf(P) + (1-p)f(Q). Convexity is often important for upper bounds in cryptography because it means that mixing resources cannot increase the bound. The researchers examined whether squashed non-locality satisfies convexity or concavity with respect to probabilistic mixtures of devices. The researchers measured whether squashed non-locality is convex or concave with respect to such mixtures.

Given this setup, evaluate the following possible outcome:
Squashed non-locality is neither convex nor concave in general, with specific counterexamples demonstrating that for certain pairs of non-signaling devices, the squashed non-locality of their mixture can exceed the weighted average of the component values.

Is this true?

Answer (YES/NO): NO